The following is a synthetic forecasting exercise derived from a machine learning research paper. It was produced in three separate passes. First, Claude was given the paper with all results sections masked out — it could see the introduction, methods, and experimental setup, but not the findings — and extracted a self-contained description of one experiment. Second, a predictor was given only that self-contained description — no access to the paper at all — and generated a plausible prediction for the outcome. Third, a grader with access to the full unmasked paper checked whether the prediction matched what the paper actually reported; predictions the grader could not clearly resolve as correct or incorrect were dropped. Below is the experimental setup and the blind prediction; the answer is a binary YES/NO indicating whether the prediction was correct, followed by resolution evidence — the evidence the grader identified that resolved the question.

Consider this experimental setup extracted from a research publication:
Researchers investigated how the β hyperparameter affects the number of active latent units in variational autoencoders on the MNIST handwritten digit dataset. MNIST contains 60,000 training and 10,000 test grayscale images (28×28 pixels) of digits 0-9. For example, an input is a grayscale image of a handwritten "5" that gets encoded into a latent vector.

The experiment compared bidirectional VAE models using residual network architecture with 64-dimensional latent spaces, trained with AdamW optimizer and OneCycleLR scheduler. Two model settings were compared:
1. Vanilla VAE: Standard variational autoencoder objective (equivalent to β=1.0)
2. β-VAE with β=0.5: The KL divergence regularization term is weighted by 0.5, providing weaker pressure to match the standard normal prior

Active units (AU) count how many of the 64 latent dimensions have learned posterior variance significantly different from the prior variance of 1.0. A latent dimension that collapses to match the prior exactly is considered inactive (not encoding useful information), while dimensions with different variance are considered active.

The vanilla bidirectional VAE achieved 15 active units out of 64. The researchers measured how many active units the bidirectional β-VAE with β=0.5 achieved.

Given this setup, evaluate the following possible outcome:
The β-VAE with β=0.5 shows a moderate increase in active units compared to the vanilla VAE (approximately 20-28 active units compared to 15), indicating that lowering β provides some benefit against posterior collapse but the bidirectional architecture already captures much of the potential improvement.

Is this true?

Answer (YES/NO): YES